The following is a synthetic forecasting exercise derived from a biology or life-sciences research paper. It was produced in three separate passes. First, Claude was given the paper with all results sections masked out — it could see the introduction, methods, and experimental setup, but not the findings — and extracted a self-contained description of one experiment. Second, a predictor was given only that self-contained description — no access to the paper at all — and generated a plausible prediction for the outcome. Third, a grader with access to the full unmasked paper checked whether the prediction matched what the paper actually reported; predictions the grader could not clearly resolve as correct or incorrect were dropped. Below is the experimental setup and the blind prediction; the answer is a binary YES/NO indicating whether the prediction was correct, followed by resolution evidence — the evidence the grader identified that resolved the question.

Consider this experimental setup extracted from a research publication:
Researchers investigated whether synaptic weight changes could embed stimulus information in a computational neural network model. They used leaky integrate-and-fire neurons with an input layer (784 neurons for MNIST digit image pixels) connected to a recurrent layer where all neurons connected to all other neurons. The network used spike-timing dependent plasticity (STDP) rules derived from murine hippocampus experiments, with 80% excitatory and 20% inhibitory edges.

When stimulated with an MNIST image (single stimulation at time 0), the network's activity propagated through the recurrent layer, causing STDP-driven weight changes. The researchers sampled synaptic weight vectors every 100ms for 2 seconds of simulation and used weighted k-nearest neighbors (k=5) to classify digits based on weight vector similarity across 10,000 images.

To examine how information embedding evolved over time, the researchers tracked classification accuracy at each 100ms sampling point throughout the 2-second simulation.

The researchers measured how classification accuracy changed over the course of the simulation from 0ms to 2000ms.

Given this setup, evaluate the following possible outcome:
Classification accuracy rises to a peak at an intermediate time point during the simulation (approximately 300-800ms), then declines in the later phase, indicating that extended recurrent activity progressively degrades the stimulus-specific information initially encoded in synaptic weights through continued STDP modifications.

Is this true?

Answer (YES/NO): YES